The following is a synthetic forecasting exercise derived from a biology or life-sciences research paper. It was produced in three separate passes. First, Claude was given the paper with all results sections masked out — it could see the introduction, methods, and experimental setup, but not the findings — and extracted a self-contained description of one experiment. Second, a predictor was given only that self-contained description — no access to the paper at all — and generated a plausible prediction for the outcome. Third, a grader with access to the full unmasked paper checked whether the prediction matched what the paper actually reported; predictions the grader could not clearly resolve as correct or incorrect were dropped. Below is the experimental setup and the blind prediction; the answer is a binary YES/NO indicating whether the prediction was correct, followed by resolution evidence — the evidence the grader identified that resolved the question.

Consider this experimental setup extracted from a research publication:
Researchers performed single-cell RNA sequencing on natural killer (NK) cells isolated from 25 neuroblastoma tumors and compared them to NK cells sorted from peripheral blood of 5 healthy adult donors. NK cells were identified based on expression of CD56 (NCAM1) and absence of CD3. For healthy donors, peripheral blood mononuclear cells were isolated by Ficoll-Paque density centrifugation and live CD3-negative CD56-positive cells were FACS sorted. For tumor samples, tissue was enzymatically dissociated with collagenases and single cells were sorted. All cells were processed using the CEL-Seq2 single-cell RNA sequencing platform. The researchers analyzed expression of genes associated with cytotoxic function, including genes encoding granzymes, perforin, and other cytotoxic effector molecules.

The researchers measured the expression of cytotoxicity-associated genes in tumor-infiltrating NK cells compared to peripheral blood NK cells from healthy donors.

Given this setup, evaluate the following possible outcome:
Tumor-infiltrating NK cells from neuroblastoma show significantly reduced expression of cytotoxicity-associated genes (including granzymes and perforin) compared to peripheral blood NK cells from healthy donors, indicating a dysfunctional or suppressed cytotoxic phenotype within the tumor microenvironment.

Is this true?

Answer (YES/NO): YES